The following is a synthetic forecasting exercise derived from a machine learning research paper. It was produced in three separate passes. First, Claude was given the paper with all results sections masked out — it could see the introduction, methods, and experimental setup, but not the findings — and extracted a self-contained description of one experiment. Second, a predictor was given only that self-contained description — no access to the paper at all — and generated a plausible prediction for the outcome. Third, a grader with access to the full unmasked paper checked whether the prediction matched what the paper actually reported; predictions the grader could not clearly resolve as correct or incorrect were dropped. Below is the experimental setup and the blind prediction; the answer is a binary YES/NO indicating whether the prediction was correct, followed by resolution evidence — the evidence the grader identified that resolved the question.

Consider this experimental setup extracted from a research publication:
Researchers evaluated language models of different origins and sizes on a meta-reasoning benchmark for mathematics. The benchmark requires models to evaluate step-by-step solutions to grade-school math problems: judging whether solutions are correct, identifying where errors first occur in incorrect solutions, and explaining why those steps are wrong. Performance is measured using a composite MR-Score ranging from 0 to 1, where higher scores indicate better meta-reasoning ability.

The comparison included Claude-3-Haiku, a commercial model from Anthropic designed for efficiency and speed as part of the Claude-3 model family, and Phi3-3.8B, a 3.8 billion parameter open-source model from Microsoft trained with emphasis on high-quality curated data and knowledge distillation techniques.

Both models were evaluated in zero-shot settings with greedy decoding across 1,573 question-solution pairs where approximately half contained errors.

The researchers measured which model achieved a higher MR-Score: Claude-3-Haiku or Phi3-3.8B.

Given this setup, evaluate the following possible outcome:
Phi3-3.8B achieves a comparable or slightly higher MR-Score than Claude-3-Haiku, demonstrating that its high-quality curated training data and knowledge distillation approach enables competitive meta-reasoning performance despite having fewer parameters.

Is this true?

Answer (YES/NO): YES